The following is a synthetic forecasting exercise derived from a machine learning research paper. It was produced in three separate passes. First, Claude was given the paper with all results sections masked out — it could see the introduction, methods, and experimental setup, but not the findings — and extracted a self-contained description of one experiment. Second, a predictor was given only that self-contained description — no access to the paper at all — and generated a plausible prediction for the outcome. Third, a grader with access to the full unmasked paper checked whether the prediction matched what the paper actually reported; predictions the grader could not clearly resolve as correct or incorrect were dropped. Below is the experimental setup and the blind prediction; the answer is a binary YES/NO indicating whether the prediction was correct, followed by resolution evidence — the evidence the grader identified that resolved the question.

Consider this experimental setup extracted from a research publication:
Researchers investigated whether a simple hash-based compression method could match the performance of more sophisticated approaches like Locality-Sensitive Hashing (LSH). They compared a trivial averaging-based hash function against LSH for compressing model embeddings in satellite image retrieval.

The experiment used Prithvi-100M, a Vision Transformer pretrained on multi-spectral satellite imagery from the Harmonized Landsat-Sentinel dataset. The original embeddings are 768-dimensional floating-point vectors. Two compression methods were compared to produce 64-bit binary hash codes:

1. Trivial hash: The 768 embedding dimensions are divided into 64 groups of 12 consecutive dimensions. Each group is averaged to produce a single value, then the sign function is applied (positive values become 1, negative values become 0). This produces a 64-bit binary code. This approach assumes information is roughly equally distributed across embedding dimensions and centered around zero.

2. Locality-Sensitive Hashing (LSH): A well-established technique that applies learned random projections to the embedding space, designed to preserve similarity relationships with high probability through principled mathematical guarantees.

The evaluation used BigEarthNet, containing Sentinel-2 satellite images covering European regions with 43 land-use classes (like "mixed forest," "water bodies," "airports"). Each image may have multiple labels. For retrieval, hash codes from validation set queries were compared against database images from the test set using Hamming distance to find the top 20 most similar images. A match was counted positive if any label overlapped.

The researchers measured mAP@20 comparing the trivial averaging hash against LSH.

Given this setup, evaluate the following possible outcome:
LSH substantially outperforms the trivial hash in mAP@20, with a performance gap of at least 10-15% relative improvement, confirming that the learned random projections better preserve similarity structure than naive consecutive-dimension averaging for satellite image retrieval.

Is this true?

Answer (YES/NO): NO